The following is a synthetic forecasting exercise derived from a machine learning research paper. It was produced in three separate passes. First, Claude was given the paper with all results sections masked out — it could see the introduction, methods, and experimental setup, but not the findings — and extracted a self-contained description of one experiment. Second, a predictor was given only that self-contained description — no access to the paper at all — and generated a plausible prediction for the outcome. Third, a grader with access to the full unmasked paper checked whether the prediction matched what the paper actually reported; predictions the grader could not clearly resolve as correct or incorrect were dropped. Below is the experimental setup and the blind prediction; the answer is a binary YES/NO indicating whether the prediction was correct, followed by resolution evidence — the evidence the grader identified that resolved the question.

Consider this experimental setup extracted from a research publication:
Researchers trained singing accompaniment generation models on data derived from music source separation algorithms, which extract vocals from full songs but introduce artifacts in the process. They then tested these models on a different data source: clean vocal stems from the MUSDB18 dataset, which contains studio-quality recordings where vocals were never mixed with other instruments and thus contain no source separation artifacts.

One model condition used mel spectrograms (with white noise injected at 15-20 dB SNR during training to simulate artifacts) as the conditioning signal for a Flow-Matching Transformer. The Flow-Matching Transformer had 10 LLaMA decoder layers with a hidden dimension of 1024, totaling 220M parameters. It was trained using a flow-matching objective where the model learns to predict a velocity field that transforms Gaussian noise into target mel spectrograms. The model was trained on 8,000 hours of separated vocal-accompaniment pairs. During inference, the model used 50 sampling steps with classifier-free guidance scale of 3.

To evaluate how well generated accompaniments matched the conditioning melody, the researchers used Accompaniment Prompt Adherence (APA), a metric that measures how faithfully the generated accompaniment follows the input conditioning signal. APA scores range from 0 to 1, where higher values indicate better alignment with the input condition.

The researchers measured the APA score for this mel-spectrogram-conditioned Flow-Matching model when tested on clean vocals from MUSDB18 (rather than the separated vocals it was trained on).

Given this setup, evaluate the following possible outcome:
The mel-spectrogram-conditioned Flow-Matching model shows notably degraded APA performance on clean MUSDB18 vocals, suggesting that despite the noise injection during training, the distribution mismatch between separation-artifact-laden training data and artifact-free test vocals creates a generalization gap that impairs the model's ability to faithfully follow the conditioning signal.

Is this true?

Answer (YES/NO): YES